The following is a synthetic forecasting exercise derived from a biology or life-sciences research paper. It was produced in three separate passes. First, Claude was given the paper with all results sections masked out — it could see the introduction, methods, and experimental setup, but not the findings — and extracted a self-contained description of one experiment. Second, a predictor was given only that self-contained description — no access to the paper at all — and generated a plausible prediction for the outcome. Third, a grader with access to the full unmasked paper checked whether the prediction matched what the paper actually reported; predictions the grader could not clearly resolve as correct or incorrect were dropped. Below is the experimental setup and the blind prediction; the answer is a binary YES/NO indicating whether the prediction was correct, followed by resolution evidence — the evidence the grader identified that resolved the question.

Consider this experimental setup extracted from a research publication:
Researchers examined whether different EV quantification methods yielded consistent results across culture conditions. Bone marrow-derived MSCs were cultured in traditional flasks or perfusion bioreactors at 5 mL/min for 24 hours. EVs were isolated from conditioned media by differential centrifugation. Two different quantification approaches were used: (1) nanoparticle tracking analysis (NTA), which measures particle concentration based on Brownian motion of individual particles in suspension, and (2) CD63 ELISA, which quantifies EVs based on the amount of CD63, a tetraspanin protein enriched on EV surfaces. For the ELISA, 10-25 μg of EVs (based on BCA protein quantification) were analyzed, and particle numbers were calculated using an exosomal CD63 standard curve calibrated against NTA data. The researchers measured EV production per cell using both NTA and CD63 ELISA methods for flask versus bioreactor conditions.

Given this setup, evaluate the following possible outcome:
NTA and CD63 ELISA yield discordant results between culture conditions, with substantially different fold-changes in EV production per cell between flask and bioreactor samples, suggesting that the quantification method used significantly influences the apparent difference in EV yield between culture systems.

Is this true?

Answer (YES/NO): NO